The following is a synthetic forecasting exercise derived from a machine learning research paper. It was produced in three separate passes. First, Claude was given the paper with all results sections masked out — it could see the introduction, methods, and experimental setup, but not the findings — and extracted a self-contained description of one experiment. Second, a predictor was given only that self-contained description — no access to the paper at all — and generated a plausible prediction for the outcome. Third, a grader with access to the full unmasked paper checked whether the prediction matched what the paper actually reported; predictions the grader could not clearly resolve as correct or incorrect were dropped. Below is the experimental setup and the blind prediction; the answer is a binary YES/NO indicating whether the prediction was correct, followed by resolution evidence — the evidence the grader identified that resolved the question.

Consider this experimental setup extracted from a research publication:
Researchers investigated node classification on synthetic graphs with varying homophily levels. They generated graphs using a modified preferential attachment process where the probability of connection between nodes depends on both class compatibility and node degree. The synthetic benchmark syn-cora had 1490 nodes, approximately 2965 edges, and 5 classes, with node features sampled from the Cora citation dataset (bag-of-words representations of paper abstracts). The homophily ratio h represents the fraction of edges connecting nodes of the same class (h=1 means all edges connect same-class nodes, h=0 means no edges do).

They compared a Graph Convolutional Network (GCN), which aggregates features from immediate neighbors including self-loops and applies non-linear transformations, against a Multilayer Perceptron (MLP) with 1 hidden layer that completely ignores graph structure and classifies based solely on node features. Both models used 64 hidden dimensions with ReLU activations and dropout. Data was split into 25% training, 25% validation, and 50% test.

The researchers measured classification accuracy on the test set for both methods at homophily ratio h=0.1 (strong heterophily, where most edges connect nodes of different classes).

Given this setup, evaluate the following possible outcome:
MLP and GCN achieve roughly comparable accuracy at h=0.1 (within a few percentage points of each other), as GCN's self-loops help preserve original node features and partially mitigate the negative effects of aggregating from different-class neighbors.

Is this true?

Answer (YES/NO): NO